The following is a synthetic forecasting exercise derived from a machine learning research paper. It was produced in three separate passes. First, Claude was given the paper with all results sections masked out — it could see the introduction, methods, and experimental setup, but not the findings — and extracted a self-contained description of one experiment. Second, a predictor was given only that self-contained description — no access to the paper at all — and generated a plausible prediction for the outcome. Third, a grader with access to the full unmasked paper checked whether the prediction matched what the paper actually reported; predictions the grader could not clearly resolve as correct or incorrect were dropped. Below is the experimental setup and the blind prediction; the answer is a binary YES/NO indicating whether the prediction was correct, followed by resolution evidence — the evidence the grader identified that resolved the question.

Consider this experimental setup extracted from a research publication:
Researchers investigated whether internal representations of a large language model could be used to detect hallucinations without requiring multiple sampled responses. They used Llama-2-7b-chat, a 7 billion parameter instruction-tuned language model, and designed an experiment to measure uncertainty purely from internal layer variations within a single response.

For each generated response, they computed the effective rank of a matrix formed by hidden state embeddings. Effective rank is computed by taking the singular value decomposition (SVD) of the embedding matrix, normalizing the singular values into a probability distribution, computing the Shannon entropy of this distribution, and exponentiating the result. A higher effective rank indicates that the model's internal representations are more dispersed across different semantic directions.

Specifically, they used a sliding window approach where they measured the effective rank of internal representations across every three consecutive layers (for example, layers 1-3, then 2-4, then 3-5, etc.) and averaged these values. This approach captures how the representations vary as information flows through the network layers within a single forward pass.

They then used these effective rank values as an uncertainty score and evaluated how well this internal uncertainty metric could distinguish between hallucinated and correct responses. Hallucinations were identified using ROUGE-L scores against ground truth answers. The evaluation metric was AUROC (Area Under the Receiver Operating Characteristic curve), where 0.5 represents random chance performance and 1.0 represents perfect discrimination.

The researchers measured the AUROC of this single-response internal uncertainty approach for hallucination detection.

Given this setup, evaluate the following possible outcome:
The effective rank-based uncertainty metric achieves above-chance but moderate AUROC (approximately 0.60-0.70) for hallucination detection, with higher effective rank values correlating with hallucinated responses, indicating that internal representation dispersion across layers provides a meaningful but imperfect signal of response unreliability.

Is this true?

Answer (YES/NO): NO